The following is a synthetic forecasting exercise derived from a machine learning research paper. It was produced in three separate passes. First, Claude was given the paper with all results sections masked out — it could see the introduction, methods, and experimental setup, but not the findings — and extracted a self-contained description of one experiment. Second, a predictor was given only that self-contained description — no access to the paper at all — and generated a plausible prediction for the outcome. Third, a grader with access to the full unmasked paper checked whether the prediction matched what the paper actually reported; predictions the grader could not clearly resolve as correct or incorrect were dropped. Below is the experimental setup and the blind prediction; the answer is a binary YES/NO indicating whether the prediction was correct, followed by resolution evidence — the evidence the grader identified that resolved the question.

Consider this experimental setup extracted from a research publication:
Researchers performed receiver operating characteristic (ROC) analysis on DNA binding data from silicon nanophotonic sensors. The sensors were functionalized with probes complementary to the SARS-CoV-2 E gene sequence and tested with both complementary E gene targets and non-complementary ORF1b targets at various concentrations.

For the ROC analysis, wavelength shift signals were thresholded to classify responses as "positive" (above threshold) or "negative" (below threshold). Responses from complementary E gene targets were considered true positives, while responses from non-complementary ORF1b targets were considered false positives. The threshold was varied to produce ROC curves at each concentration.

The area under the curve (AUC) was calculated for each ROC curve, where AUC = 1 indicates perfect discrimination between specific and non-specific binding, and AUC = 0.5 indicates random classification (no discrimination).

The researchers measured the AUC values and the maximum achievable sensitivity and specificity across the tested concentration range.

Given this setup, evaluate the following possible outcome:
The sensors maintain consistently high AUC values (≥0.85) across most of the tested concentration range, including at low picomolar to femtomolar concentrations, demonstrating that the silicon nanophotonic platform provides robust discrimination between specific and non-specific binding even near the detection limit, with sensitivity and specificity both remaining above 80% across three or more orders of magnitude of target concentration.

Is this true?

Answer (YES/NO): NO